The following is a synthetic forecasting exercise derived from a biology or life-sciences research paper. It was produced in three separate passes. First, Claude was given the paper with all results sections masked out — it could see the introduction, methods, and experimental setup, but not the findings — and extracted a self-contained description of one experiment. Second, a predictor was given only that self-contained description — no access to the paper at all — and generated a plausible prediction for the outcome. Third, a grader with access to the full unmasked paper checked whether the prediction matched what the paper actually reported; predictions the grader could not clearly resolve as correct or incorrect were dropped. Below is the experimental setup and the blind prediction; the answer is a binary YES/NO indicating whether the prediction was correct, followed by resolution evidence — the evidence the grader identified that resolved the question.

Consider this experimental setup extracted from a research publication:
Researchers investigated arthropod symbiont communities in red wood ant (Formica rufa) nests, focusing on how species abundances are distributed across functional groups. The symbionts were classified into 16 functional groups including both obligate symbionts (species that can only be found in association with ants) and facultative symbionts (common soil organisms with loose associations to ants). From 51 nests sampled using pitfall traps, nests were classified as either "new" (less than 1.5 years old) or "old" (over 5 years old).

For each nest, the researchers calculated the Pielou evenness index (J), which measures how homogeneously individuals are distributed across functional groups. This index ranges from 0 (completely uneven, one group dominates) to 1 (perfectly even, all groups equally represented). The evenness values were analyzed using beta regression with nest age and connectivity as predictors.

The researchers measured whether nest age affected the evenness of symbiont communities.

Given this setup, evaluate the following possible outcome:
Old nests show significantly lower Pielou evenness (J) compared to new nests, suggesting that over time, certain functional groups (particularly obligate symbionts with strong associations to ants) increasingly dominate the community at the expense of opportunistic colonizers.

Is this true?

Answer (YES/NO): NO